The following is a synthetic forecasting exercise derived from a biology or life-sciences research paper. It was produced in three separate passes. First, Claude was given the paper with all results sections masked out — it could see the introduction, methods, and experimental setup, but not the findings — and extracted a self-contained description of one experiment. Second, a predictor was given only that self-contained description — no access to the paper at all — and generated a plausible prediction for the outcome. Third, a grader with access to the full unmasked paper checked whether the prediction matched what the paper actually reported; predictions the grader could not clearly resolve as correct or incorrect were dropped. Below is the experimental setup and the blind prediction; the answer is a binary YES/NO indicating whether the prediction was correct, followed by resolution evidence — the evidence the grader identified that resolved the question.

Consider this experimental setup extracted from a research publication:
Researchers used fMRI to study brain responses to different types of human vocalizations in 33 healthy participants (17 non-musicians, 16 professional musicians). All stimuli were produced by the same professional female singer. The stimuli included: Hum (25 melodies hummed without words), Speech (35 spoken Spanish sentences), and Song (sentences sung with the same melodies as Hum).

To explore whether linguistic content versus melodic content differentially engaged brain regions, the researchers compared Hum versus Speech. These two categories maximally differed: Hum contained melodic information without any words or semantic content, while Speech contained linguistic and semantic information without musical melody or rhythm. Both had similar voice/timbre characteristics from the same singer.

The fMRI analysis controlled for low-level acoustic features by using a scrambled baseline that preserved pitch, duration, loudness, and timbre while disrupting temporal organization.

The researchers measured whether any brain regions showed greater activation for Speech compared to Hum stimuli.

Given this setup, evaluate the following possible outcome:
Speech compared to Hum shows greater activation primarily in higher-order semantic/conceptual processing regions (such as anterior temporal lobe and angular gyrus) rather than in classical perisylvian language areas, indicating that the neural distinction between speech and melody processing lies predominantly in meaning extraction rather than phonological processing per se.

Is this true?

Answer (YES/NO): NO